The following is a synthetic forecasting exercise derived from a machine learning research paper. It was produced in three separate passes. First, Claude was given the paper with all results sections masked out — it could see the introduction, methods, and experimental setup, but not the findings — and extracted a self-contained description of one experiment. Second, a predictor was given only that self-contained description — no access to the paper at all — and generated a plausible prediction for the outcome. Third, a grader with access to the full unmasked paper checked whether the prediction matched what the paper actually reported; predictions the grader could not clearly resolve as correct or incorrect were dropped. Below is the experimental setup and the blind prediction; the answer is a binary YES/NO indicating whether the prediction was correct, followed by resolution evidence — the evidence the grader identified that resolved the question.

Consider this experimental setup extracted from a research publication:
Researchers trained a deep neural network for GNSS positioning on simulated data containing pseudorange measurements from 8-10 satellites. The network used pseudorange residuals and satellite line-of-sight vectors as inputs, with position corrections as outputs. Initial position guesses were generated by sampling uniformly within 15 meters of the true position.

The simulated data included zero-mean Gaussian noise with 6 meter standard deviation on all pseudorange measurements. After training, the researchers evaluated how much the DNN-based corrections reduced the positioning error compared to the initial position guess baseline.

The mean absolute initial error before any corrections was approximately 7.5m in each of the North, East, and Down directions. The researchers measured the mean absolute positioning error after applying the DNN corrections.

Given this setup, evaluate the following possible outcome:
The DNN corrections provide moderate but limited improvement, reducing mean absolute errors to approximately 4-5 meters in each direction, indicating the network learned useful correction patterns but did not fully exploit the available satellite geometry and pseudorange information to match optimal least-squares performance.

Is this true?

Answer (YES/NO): NO